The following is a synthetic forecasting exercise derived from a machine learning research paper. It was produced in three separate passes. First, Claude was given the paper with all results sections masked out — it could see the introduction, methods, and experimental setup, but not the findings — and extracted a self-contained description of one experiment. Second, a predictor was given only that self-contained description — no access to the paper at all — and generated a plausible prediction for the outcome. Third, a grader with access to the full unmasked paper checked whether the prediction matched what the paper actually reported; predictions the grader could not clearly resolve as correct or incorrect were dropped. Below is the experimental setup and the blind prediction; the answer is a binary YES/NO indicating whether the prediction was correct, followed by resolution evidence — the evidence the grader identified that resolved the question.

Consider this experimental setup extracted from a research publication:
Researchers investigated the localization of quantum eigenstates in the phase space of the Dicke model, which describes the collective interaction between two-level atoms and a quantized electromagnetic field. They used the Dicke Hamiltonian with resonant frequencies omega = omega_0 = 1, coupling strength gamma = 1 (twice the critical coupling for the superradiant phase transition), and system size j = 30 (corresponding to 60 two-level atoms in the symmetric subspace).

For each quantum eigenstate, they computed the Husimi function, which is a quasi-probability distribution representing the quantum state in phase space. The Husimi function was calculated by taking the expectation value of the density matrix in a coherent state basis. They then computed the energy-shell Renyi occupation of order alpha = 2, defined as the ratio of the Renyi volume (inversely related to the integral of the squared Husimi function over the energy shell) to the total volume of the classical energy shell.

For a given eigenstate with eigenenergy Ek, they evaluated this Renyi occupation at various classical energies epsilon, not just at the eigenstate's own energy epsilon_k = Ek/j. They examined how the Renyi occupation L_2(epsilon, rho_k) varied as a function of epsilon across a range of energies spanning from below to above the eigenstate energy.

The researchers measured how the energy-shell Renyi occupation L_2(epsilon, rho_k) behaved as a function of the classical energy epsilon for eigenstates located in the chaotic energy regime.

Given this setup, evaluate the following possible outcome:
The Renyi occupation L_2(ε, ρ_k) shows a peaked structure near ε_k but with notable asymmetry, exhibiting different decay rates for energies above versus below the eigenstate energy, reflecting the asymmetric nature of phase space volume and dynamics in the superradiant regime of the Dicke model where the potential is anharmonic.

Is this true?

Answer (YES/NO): NO